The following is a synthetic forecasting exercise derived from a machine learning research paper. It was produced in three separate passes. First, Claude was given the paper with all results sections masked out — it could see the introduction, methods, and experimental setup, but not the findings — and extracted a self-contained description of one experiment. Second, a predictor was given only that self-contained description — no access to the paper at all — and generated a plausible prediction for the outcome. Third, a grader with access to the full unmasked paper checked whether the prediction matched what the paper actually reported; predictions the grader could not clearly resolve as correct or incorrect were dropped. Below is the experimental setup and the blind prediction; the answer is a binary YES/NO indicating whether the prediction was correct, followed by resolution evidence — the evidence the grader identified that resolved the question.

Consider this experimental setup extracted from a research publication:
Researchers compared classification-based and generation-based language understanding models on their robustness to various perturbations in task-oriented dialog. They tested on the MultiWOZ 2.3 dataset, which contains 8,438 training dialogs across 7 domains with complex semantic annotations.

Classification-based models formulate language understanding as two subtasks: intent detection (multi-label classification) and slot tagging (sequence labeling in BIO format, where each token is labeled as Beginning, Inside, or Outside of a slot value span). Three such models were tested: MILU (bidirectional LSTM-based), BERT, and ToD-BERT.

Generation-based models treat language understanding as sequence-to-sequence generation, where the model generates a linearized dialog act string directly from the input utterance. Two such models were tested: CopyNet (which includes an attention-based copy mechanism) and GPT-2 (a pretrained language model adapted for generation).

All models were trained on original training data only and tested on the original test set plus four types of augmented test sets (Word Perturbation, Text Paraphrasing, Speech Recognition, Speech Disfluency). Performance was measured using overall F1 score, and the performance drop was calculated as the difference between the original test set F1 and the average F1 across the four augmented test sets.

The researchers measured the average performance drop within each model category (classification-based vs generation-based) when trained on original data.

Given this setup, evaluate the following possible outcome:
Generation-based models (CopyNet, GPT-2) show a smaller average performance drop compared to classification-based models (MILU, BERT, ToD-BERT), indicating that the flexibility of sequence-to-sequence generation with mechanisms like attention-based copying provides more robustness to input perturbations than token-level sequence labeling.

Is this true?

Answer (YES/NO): NO